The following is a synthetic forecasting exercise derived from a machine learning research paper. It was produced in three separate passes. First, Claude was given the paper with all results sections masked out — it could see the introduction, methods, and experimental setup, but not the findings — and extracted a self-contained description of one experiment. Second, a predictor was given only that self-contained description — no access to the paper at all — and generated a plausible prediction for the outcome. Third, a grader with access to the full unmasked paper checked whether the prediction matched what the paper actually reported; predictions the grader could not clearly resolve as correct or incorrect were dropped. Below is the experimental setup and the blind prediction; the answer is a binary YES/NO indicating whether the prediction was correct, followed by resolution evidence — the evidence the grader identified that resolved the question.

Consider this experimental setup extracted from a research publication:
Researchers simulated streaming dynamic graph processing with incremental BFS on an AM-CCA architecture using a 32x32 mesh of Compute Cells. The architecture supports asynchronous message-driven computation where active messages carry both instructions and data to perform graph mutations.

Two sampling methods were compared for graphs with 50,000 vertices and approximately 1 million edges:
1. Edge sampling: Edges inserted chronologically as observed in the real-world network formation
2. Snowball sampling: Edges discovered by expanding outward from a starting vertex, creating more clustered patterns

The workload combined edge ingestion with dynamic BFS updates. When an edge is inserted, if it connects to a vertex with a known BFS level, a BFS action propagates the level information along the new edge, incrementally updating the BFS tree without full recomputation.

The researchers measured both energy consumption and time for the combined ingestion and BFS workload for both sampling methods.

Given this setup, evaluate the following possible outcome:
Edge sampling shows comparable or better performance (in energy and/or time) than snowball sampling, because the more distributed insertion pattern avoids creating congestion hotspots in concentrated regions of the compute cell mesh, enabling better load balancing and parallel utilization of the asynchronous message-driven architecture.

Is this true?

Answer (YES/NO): NO